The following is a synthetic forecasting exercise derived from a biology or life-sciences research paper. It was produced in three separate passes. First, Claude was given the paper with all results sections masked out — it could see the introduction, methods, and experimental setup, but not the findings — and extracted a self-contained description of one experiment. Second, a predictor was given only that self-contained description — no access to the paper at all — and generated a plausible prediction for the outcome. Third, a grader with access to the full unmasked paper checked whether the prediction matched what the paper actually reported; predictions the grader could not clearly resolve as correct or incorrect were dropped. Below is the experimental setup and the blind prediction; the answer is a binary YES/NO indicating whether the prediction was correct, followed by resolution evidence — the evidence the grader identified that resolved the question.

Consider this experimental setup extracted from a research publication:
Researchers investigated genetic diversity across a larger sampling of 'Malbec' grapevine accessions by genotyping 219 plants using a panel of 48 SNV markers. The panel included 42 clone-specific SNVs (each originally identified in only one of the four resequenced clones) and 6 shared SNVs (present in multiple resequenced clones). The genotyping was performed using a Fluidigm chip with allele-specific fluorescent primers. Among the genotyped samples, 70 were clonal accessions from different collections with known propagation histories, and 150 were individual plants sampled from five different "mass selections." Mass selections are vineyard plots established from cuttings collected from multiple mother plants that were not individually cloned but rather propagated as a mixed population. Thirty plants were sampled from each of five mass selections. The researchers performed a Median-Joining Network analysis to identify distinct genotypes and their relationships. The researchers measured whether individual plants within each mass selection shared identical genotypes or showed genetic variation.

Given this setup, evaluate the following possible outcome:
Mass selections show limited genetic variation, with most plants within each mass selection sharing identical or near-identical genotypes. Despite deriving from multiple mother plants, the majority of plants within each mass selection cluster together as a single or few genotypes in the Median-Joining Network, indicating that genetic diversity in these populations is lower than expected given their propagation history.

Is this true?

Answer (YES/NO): NO